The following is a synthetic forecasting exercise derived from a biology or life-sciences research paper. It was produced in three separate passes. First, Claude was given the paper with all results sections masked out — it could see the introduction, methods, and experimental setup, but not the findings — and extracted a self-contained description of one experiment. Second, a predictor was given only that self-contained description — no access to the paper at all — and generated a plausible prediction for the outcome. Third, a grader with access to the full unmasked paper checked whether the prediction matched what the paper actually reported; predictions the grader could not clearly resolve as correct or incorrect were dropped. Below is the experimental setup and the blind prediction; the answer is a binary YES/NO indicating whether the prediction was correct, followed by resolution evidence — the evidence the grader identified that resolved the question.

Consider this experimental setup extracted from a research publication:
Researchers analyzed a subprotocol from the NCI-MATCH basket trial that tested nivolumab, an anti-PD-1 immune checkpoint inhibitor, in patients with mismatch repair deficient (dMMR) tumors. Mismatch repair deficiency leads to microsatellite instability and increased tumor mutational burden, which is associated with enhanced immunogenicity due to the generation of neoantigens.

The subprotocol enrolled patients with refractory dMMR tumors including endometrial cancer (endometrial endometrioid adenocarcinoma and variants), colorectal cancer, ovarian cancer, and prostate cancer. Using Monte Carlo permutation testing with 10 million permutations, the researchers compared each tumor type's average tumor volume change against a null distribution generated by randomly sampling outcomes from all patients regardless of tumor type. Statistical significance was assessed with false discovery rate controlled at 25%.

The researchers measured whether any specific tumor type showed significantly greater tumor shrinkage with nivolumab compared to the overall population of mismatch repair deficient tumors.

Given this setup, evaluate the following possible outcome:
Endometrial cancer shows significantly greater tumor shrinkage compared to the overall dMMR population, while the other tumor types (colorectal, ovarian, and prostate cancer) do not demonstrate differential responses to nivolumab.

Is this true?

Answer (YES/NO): NO